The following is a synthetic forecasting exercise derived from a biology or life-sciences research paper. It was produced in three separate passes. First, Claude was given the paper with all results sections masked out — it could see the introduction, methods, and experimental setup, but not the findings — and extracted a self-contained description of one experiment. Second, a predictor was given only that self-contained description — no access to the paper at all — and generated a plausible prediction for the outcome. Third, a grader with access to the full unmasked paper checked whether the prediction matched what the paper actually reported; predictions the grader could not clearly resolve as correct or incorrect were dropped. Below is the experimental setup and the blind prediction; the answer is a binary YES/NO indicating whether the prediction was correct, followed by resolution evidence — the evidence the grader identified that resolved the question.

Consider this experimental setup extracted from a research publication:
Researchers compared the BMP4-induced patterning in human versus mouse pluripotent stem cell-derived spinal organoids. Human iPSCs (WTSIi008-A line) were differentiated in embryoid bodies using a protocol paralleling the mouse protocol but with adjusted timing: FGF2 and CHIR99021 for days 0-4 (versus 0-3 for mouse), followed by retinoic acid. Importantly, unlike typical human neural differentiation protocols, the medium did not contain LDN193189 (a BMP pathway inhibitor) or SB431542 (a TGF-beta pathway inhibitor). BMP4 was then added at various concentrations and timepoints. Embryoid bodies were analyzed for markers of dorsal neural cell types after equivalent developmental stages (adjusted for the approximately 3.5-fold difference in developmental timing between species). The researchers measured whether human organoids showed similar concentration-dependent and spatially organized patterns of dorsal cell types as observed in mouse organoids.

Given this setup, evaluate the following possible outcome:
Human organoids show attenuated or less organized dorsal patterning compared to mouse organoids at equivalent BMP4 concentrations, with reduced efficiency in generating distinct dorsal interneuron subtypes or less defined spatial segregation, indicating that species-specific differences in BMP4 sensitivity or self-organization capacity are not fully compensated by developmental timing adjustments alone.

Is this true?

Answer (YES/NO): NO